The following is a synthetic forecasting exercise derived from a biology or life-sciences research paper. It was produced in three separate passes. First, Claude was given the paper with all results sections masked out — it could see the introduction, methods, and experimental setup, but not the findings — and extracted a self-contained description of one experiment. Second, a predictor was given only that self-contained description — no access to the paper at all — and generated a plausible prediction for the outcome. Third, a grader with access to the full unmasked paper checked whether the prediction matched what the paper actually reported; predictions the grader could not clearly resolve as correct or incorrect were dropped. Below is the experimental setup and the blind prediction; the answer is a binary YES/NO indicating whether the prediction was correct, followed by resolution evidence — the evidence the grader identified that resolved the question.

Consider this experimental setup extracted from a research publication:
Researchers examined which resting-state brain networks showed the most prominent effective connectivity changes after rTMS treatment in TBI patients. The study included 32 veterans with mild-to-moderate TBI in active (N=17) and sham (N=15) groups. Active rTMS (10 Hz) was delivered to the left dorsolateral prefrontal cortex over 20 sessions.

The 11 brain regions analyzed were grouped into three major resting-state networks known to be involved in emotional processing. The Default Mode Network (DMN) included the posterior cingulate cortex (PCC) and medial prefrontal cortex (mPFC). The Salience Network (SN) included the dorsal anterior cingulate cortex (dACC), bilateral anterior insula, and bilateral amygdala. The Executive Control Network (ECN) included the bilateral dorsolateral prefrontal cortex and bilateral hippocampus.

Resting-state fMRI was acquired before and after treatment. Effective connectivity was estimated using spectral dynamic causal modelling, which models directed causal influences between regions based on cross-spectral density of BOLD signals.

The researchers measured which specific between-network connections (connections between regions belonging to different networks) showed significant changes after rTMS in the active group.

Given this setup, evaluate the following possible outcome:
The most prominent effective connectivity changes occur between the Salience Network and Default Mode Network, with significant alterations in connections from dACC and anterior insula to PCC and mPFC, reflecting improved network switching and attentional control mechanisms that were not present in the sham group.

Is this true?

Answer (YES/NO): NO